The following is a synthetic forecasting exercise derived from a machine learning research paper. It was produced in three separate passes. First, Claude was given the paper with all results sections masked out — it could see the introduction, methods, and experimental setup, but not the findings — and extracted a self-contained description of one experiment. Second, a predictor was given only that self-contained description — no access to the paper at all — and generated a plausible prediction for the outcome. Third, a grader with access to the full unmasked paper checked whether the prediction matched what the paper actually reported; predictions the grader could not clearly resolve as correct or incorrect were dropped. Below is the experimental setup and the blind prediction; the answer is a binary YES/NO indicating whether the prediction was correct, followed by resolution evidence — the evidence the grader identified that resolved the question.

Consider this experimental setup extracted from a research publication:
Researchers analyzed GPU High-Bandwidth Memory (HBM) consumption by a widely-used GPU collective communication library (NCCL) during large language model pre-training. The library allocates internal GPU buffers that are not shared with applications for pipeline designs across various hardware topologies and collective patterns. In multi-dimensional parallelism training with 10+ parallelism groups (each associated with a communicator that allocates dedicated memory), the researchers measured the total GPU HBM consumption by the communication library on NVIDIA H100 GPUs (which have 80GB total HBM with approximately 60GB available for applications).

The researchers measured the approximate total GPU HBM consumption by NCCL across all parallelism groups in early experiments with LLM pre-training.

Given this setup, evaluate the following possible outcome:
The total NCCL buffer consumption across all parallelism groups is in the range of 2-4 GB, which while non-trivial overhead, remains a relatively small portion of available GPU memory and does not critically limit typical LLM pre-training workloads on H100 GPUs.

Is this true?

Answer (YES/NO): NO